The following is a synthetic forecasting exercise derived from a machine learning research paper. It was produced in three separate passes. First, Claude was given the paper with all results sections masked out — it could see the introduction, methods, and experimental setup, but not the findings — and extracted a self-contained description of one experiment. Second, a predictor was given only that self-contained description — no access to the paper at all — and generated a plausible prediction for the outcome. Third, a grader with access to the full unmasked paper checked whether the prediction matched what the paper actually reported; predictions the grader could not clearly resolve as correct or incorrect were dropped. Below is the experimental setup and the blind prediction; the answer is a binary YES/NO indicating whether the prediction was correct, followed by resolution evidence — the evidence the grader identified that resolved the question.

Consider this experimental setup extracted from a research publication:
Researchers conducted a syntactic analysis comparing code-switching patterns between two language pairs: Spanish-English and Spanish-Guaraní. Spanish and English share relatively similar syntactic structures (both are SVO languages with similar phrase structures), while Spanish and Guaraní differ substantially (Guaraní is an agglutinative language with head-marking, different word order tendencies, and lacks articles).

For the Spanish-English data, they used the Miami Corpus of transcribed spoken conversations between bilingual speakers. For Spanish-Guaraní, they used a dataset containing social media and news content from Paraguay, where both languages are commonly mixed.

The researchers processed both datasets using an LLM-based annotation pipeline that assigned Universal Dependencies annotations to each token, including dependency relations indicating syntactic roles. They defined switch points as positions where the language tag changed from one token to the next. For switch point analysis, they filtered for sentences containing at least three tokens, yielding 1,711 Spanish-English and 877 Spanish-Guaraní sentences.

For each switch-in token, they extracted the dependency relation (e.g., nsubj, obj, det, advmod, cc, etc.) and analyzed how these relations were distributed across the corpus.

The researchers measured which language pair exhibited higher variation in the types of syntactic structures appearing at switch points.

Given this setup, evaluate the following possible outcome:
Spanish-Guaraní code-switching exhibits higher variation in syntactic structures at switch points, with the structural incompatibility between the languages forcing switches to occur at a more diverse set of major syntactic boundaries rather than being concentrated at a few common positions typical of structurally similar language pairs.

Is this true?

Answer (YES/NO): NO